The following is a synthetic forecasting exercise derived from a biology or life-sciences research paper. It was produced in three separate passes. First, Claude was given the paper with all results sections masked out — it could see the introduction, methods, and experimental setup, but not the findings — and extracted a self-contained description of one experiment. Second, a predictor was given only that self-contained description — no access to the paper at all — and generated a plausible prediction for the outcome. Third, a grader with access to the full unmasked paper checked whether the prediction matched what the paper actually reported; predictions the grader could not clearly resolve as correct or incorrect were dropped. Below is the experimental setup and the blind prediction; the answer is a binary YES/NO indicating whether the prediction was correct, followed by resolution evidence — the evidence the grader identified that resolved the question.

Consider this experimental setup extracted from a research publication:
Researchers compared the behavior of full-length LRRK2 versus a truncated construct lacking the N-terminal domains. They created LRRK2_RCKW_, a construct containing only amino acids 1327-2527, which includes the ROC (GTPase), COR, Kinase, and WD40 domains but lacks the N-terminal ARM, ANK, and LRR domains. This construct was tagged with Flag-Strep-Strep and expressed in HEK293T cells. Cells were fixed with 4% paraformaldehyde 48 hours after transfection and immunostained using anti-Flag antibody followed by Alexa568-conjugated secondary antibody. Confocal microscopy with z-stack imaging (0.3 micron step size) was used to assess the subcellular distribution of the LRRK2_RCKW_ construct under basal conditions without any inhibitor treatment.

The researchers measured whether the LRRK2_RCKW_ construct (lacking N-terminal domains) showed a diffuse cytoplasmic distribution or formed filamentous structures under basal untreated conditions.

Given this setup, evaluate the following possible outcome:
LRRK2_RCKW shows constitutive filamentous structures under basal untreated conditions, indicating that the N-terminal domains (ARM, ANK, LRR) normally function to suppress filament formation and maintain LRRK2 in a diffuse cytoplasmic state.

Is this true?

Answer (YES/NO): YES